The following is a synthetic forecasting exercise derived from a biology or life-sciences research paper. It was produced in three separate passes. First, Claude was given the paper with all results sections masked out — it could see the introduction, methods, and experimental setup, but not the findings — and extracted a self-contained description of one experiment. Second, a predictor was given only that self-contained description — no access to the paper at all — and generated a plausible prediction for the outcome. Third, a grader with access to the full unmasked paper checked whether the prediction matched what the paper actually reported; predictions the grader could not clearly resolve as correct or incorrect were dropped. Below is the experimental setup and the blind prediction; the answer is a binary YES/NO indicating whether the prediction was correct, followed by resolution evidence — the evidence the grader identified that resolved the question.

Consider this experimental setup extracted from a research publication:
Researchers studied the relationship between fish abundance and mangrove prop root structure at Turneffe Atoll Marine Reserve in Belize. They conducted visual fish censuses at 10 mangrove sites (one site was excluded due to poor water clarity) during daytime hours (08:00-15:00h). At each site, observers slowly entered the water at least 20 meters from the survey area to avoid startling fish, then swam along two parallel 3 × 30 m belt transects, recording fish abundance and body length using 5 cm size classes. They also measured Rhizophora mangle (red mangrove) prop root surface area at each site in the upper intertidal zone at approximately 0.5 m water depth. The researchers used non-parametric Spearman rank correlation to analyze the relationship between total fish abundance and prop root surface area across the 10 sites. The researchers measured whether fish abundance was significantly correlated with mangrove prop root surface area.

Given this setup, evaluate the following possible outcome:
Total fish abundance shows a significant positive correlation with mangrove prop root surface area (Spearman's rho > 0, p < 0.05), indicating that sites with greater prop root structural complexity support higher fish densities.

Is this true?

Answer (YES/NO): YES